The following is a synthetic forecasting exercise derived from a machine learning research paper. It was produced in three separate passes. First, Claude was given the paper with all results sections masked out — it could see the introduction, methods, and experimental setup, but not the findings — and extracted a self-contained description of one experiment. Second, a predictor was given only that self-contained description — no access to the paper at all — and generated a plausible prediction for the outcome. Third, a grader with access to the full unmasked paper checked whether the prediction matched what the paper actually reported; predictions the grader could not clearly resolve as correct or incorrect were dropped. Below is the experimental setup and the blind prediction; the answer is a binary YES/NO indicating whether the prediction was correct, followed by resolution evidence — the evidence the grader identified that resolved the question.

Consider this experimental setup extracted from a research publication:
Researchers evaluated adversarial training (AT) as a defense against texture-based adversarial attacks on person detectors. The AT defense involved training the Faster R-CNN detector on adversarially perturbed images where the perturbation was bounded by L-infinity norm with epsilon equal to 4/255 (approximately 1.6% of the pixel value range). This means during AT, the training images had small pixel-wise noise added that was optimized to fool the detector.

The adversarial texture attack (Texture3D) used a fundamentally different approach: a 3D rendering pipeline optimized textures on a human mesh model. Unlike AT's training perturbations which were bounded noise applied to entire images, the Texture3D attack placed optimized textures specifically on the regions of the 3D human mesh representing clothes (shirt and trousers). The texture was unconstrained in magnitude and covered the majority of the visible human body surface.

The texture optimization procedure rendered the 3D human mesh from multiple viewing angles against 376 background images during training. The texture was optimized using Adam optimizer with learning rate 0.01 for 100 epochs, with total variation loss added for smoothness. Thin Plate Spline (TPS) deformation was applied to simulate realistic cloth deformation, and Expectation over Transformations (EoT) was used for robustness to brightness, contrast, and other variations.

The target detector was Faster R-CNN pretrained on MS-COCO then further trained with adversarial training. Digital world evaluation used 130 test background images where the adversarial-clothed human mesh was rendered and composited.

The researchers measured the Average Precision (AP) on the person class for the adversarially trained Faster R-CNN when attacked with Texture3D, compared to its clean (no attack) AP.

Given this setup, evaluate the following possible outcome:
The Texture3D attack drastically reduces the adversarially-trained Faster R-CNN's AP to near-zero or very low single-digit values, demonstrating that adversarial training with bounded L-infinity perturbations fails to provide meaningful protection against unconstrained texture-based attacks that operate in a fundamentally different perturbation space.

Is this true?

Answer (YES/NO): YES